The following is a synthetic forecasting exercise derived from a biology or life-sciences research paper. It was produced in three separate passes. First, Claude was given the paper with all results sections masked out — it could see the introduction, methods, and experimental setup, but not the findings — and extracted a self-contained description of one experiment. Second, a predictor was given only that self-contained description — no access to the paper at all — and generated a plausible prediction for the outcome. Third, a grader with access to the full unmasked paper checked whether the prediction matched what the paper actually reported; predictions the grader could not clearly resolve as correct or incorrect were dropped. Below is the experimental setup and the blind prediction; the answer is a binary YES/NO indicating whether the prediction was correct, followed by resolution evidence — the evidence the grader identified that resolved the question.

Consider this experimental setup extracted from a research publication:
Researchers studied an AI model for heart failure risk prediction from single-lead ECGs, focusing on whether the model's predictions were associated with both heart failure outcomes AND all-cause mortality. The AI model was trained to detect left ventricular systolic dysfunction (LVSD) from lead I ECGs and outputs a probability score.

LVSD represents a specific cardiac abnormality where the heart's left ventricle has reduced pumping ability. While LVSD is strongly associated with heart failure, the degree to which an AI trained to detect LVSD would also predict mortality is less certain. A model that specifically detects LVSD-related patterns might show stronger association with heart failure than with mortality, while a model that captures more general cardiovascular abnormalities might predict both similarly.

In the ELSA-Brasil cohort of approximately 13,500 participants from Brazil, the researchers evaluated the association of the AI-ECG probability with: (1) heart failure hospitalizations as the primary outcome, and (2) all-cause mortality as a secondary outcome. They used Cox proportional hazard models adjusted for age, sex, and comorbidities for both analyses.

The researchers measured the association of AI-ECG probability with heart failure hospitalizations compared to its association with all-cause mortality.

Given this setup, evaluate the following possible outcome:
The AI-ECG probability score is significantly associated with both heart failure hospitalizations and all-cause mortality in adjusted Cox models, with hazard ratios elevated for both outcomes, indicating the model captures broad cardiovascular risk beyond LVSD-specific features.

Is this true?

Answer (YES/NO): NO